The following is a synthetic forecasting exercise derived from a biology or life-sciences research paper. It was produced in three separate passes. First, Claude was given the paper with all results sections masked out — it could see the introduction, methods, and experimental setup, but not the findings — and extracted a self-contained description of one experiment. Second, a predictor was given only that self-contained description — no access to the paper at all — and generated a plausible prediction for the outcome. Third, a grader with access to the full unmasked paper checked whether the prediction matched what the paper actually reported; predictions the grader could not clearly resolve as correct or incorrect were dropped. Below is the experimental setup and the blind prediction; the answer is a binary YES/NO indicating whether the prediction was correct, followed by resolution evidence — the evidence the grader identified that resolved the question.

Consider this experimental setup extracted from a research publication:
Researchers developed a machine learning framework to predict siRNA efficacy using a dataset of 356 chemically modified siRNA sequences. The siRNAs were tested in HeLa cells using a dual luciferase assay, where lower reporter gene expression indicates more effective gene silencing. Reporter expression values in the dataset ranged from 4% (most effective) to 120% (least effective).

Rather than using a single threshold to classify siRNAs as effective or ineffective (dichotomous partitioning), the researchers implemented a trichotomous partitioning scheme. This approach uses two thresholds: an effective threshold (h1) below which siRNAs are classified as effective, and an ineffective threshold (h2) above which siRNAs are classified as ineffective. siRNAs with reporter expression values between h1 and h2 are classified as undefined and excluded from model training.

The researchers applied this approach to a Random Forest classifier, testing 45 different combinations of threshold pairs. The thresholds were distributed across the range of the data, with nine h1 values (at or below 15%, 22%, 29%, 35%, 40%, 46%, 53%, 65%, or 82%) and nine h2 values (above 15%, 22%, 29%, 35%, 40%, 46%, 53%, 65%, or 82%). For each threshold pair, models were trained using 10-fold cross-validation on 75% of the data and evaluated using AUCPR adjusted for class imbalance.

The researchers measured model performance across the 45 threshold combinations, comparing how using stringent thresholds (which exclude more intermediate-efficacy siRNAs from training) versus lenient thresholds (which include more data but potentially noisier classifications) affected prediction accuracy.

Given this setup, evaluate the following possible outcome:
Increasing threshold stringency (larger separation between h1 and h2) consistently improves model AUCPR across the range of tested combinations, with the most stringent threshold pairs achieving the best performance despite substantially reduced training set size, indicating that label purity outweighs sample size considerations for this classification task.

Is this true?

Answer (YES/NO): NO